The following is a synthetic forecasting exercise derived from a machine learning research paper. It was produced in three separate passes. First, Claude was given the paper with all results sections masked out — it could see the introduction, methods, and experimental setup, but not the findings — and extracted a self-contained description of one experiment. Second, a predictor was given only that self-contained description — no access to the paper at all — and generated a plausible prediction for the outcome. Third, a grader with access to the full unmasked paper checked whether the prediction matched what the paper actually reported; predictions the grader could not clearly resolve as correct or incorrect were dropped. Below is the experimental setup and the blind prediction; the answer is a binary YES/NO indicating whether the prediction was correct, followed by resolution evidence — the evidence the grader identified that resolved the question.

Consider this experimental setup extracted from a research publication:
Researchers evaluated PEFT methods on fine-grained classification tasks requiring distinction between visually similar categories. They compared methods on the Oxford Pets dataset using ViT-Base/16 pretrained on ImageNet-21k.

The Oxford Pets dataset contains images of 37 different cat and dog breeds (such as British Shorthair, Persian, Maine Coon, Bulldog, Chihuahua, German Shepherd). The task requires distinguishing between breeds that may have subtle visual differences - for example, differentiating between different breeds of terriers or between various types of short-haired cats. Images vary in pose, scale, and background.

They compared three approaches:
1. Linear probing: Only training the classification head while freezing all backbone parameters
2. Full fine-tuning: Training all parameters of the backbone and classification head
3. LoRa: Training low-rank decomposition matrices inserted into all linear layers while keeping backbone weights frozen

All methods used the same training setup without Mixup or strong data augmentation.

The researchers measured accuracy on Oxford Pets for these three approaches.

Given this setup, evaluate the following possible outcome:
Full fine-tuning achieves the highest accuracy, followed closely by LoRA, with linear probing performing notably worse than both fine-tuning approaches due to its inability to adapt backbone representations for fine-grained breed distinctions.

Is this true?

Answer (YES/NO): NO